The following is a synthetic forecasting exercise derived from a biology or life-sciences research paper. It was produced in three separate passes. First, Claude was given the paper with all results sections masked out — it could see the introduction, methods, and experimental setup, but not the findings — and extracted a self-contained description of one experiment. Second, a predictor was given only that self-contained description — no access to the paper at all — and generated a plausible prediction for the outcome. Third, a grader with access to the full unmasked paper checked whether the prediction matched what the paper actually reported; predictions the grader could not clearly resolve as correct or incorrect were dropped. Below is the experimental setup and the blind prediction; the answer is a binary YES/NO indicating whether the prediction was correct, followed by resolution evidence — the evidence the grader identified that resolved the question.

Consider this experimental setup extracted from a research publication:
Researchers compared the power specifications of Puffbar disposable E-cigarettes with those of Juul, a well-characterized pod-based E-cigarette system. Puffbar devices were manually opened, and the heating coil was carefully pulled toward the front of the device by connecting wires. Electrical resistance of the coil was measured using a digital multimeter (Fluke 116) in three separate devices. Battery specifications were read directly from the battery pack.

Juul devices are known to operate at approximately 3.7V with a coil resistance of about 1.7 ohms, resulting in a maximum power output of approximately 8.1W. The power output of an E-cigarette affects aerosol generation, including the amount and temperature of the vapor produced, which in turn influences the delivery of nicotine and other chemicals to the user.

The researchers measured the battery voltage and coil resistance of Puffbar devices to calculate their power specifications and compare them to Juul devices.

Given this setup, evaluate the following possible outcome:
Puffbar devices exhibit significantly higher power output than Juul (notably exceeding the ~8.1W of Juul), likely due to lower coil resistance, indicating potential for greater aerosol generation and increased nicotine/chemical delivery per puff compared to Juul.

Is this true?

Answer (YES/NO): NO